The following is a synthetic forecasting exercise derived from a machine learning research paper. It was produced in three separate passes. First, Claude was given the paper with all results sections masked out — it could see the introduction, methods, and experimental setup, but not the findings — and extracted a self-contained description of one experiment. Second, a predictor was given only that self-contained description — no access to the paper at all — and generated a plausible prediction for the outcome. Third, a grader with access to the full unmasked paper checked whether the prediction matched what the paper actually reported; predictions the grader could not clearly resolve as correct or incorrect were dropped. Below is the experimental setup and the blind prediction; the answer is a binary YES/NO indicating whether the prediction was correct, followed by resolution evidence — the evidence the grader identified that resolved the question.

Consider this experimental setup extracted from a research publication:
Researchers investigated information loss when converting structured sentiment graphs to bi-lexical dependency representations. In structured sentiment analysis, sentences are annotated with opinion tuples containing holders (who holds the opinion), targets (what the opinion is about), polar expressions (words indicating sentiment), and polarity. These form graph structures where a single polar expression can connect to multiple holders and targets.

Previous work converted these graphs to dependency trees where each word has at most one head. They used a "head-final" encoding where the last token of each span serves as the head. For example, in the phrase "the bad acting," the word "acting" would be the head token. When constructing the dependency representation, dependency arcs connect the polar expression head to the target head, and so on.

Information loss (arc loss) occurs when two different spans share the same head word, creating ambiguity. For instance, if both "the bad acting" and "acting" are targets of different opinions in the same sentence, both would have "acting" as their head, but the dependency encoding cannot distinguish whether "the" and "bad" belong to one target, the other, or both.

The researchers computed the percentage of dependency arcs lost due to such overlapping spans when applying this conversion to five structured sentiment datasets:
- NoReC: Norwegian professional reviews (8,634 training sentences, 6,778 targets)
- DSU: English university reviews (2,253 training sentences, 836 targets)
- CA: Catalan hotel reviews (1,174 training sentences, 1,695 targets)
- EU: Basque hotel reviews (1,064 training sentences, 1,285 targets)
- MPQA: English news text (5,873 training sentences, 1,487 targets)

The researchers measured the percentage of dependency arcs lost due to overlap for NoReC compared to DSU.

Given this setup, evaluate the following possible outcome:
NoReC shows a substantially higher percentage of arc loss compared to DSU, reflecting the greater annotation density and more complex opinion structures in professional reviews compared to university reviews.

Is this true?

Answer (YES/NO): YES